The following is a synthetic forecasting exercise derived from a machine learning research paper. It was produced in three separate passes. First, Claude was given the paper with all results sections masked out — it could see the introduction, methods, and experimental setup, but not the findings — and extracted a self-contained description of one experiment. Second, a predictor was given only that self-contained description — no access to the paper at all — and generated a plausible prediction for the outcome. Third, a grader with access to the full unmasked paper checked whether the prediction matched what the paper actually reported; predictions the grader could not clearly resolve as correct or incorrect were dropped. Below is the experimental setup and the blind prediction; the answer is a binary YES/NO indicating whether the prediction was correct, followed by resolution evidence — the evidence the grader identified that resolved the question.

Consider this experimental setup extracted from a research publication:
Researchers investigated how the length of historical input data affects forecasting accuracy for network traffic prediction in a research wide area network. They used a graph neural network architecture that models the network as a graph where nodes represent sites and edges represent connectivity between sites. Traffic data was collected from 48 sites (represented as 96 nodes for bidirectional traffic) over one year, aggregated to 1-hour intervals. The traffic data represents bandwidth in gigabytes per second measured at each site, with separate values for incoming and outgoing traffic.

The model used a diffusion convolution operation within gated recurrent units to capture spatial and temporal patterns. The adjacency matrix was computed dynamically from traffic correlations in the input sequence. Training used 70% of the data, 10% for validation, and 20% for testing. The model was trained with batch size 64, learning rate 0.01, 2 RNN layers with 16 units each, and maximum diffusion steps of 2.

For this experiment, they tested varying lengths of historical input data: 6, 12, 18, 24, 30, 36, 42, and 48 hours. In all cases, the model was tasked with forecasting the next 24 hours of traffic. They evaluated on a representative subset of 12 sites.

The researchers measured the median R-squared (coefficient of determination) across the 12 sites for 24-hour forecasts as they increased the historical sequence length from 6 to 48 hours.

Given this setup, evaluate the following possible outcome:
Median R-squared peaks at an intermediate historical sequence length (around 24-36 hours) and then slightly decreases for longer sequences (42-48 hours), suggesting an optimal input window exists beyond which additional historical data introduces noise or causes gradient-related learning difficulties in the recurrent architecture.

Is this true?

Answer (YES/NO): NO